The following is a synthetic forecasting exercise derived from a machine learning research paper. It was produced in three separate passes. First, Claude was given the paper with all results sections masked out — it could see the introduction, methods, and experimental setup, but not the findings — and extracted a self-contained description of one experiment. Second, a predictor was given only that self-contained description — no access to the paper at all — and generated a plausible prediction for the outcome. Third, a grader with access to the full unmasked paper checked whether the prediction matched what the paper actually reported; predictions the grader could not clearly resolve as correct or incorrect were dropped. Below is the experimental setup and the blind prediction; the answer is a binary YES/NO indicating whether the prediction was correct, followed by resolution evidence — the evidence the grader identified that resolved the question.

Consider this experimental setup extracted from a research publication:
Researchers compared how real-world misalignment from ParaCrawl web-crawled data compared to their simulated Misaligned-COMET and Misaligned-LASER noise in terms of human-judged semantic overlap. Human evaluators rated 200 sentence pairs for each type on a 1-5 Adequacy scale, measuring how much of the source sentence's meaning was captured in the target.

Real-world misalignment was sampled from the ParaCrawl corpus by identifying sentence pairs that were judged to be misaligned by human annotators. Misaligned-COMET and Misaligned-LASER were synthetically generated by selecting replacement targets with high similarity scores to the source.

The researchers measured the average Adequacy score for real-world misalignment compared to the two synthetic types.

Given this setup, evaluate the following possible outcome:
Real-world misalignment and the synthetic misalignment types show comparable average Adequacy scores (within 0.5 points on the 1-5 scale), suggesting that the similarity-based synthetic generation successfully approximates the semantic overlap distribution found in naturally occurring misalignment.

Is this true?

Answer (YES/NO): YES